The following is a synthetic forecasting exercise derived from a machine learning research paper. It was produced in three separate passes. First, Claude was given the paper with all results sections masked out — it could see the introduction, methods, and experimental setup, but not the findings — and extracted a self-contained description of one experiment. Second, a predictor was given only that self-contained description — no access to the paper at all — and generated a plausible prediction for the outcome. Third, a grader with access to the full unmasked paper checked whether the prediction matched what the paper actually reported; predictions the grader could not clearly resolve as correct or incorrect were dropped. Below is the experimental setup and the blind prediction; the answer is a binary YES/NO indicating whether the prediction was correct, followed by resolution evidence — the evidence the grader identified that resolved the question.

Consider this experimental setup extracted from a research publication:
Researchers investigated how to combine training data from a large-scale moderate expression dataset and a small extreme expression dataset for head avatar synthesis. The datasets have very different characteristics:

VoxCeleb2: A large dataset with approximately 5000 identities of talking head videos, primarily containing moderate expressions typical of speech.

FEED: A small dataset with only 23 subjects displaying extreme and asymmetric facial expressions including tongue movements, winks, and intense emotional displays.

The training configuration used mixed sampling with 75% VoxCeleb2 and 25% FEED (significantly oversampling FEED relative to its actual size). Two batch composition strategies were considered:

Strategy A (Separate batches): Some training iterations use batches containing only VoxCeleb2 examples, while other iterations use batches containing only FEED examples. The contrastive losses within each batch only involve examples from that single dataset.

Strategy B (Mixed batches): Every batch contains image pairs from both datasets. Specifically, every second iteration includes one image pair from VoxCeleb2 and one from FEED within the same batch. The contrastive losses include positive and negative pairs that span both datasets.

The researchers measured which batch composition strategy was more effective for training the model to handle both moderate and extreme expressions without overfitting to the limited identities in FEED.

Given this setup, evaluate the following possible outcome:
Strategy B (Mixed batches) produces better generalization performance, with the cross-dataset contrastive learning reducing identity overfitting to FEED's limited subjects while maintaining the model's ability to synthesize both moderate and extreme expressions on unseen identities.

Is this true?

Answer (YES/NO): YES